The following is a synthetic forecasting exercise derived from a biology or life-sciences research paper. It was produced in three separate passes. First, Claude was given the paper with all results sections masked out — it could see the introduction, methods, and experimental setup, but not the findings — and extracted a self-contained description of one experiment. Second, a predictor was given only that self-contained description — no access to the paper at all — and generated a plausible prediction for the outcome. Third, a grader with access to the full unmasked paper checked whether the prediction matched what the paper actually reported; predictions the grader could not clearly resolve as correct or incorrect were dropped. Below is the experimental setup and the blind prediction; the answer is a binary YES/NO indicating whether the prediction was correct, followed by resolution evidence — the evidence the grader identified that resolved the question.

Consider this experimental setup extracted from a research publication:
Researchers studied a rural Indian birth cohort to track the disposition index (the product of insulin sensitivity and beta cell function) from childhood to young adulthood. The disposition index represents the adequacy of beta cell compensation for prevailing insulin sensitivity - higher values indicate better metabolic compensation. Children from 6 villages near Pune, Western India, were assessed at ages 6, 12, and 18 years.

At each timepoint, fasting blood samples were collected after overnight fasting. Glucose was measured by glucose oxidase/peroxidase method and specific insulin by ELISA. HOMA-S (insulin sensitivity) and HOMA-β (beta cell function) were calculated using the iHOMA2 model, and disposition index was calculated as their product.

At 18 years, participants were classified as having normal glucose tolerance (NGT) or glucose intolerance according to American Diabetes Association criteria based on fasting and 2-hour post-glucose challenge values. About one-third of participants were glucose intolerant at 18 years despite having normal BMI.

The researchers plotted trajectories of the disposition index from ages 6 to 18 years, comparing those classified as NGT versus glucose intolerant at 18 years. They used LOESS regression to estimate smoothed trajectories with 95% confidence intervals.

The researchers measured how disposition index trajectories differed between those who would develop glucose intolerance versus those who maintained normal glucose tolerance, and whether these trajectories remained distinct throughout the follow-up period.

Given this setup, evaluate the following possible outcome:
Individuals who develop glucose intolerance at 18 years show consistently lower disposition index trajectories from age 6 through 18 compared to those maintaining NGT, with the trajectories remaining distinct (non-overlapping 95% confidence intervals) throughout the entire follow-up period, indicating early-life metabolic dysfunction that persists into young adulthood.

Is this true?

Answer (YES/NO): NO